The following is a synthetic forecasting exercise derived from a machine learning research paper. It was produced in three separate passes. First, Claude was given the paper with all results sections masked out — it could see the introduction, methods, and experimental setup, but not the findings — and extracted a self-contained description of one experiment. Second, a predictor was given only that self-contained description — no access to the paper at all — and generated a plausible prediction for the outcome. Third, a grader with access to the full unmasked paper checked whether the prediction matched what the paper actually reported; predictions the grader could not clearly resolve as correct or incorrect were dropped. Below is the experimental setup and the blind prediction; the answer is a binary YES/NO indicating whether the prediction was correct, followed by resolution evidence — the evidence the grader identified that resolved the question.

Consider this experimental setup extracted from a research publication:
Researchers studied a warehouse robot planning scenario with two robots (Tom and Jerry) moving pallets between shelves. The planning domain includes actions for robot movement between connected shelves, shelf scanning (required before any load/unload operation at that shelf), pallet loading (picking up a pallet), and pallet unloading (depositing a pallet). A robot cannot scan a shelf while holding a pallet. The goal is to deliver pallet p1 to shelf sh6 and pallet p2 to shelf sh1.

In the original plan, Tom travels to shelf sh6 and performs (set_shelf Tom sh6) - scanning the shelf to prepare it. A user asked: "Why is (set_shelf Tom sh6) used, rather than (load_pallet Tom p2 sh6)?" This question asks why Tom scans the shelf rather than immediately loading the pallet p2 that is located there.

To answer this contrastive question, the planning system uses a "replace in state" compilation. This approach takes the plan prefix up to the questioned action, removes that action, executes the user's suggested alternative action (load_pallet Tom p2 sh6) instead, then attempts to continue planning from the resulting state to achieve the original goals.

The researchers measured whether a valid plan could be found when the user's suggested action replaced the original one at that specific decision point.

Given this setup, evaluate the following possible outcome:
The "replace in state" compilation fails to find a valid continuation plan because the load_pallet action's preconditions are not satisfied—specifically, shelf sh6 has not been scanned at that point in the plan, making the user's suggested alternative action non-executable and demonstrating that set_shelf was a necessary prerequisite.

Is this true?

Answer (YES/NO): NO